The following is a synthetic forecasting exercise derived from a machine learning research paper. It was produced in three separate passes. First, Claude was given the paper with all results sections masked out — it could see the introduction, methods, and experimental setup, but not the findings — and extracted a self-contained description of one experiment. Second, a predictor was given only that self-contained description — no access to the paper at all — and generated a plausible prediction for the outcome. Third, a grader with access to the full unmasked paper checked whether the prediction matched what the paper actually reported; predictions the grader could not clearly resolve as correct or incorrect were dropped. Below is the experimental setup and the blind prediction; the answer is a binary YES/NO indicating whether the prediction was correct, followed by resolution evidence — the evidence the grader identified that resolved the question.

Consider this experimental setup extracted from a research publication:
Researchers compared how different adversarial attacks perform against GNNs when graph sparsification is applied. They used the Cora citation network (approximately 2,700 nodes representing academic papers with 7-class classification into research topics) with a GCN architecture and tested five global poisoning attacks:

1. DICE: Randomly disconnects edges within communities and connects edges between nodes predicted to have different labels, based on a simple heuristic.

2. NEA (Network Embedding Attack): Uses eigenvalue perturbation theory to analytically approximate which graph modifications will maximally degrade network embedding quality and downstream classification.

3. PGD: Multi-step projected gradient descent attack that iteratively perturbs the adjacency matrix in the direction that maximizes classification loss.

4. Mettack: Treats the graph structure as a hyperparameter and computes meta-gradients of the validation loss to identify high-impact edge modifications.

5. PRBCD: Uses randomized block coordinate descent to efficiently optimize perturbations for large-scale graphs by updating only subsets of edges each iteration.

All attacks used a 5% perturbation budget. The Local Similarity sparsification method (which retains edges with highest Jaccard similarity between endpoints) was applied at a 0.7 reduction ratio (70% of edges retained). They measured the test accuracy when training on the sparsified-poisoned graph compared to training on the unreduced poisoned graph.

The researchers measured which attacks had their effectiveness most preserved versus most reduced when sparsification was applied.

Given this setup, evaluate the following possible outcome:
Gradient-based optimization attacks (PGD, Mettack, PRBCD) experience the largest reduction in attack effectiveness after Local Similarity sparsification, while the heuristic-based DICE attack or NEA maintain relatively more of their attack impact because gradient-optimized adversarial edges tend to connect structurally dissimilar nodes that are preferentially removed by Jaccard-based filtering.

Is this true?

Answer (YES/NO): NO